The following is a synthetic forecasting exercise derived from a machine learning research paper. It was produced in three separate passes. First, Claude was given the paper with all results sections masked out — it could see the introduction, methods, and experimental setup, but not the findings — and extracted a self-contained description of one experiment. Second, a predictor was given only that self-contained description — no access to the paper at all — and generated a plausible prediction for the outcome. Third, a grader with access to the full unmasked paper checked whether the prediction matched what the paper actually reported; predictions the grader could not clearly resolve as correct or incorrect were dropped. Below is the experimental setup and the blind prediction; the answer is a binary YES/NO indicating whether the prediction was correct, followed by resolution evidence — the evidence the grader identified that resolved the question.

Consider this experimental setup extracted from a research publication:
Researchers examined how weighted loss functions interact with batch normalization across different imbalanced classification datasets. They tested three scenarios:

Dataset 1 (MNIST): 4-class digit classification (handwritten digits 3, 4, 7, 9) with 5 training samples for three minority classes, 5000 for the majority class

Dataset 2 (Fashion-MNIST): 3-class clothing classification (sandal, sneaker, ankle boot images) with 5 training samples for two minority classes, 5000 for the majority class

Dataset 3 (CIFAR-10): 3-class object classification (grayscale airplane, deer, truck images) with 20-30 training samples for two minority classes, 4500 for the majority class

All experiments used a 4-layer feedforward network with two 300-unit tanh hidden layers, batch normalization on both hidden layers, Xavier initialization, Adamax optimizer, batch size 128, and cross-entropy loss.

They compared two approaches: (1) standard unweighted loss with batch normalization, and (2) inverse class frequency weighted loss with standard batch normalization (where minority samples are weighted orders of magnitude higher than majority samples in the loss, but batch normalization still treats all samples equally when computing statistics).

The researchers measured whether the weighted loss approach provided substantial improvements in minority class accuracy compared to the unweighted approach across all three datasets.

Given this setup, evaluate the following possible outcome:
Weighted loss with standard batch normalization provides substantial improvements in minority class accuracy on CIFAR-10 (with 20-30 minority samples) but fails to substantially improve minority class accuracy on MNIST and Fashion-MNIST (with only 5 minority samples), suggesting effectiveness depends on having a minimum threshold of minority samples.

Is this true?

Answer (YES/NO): NO